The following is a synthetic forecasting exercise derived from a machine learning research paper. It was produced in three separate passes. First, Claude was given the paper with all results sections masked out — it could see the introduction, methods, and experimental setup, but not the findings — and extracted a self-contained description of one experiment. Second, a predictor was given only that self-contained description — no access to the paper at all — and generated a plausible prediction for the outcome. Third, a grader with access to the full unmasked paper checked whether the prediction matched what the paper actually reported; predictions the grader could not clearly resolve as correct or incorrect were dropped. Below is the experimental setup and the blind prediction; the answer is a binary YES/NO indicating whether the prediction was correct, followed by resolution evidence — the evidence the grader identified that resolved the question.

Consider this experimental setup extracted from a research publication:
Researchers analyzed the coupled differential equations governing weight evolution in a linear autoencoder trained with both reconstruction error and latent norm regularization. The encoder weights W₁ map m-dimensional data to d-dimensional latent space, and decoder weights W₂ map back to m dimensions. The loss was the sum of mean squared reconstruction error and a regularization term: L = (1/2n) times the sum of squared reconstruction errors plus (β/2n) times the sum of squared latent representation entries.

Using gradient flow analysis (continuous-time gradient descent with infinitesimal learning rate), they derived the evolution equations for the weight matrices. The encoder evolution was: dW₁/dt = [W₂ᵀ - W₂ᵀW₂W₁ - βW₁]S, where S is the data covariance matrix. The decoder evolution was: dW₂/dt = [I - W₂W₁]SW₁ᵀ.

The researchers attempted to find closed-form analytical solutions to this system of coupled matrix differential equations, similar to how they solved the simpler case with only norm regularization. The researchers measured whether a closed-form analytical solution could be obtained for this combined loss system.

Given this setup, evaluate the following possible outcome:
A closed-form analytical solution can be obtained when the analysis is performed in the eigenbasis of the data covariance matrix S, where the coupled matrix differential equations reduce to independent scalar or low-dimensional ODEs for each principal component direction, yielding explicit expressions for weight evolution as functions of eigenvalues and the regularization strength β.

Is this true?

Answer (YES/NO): NO